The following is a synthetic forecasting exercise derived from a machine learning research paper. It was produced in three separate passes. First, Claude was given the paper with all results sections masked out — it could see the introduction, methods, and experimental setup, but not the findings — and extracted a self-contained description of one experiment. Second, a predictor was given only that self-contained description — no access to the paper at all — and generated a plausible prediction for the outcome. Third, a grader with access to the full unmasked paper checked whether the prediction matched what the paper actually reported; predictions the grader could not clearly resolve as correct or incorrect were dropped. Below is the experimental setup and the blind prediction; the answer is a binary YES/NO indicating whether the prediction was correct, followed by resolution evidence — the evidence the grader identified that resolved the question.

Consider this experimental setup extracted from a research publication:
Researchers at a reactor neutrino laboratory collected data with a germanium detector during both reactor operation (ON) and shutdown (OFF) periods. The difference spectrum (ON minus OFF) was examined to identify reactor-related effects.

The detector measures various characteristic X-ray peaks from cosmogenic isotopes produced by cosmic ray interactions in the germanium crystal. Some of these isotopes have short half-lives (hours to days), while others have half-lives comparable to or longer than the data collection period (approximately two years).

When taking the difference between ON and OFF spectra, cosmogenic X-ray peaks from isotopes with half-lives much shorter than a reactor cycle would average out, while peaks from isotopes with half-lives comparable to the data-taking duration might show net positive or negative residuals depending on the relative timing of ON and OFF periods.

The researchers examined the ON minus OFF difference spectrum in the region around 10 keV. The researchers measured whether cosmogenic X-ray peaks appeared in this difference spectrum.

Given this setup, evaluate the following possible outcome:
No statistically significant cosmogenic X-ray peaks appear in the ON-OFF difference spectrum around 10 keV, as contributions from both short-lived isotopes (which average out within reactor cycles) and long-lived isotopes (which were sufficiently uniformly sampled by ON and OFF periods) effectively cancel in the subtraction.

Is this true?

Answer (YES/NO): NO